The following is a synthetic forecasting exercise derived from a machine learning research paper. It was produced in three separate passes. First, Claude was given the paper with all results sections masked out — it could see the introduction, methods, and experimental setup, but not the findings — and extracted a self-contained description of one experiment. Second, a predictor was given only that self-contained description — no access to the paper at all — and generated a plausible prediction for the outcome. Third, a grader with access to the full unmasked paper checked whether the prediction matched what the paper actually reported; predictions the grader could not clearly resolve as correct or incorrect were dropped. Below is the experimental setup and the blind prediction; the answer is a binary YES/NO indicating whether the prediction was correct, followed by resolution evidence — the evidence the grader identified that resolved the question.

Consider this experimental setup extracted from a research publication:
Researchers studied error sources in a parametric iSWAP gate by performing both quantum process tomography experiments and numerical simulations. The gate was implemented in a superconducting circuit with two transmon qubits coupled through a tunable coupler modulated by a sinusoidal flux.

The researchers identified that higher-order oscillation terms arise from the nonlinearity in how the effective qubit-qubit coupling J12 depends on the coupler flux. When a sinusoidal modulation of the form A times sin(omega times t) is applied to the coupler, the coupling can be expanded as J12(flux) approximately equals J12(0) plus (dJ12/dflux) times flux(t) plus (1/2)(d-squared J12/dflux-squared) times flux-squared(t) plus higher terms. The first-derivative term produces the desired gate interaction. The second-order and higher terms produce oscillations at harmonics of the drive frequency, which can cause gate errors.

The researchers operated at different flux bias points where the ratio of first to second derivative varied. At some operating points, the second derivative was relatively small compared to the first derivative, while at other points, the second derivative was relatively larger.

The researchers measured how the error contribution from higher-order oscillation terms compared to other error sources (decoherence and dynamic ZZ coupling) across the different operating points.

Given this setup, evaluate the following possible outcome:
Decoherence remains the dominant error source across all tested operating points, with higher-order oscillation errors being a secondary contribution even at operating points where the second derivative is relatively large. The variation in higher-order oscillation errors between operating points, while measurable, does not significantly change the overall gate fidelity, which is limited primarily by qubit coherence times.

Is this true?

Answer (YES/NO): NO